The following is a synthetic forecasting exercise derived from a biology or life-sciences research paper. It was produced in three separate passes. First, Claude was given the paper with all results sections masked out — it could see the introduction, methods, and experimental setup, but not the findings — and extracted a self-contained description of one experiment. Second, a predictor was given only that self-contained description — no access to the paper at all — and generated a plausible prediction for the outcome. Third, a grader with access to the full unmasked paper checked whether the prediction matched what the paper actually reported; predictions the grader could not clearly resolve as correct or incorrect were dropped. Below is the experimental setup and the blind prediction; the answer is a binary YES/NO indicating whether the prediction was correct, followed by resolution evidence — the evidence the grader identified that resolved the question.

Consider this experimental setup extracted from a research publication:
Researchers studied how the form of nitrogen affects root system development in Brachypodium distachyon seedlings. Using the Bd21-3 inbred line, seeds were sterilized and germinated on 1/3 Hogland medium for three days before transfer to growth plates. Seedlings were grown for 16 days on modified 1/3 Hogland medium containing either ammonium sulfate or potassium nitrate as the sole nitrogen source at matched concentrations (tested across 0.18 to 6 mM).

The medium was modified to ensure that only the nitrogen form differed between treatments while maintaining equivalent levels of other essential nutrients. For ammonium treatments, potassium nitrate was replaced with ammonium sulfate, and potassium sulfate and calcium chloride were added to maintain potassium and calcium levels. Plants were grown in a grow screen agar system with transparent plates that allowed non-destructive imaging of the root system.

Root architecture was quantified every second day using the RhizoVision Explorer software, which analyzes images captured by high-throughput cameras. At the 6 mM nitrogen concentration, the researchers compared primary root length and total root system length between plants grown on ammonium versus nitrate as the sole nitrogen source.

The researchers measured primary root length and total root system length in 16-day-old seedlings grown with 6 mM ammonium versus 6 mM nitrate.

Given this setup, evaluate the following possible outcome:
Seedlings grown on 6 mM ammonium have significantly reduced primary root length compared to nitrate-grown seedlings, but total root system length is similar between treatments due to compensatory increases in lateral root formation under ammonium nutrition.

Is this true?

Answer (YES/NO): NO